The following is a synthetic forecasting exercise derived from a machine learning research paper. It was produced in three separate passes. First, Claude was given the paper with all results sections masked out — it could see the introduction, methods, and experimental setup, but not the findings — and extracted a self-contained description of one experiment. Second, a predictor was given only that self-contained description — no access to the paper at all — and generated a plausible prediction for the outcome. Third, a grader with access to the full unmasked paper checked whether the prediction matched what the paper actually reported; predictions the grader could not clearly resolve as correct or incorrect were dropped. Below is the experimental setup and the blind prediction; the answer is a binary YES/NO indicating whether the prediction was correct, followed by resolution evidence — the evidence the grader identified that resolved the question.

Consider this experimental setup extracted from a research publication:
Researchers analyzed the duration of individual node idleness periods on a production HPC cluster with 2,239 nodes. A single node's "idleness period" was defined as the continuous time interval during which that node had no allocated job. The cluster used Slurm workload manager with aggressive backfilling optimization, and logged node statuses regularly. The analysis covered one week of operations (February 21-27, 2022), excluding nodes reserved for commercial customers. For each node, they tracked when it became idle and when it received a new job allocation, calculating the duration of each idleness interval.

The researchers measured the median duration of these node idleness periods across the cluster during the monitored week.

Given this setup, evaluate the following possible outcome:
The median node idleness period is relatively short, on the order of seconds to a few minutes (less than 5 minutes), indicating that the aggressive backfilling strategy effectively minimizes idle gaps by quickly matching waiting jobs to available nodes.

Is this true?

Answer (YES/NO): YES